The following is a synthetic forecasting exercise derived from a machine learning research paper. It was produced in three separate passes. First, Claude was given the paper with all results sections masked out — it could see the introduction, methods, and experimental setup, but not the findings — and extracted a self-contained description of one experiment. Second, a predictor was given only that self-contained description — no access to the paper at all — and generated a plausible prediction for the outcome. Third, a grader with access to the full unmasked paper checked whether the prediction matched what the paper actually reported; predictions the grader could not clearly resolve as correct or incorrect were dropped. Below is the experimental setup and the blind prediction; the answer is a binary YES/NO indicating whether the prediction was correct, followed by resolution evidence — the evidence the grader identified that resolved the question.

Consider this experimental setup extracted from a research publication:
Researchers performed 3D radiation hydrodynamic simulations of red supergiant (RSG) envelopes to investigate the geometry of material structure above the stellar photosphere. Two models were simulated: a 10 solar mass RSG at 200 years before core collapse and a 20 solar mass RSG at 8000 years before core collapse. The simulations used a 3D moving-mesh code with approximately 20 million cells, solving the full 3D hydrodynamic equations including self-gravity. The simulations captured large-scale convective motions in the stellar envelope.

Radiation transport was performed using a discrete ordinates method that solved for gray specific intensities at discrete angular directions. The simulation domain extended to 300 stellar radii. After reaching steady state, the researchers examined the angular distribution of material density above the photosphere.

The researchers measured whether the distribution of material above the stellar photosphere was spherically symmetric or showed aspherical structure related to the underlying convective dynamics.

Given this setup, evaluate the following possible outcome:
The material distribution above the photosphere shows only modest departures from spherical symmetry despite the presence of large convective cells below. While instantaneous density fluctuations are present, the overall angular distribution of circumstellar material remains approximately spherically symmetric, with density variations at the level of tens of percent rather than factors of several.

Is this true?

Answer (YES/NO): NO